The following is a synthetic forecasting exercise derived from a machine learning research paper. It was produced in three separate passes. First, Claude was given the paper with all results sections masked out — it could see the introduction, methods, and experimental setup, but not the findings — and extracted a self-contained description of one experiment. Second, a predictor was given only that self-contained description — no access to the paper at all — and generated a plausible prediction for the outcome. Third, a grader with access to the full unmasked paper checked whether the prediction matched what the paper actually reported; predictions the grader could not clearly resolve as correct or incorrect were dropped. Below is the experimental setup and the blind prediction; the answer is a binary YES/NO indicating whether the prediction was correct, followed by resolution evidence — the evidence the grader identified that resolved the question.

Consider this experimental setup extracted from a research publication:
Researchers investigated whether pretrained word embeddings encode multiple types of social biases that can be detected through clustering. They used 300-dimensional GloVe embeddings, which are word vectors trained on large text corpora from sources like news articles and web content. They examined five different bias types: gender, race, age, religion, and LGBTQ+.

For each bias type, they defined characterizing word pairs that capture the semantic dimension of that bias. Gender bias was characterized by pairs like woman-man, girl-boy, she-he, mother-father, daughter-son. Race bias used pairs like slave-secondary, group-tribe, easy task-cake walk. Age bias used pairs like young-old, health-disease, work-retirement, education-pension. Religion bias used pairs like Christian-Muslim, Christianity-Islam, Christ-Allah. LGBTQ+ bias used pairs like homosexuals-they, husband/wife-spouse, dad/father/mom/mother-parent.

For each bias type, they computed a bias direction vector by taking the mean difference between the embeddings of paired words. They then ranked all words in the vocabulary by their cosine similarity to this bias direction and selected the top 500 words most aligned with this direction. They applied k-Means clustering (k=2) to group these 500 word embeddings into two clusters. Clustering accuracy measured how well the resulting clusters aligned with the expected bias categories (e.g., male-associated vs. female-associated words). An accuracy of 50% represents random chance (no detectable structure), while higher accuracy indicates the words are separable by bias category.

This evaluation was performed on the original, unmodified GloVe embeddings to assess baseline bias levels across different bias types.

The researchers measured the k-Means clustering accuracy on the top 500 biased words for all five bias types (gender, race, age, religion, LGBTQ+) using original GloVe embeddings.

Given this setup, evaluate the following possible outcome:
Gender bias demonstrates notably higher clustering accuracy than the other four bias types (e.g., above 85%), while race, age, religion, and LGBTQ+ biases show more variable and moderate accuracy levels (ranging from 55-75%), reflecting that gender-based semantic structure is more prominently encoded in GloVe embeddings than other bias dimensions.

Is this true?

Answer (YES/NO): NO